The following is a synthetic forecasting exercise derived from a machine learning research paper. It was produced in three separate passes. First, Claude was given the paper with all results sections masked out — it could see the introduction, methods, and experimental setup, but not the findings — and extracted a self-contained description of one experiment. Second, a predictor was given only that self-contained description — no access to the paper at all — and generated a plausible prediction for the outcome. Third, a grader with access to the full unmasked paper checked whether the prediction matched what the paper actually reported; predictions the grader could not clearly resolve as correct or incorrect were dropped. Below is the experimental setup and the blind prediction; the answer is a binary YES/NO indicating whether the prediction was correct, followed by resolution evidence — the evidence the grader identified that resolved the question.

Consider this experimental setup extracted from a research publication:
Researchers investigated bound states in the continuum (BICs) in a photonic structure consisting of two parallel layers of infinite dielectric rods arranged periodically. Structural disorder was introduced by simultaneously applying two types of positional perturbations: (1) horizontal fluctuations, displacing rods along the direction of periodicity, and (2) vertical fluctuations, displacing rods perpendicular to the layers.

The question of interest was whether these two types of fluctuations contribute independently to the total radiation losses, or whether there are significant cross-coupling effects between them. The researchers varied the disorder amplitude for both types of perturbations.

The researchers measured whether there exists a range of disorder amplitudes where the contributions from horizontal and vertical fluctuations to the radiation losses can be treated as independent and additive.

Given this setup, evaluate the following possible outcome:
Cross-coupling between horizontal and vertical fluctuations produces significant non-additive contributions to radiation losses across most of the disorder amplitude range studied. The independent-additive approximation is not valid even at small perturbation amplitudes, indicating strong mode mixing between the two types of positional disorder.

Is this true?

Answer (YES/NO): NO